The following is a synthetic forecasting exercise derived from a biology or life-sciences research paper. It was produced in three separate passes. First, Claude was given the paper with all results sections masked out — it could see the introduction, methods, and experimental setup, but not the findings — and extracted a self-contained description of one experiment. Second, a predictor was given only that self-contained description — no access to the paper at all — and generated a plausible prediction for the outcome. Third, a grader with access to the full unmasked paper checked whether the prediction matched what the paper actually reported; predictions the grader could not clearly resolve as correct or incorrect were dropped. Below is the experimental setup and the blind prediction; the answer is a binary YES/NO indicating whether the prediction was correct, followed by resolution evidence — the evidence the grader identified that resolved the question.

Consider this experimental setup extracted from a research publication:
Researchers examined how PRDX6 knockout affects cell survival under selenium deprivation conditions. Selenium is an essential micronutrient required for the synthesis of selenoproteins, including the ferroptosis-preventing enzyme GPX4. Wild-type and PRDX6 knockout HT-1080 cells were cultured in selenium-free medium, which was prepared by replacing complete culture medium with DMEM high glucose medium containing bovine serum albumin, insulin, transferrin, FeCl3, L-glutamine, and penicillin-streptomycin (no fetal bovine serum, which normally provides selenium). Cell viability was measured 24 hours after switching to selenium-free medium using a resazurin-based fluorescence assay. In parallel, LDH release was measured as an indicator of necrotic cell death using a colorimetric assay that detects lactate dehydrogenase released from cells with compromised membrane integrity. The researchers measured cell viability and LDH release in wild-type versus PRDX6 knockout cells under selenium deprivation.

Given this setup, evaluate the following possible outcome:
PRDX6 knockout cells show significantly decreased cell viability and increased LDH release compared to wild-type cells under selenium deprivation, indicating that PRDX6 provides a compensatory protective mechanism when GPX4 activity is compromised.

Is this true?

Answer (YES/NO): NO